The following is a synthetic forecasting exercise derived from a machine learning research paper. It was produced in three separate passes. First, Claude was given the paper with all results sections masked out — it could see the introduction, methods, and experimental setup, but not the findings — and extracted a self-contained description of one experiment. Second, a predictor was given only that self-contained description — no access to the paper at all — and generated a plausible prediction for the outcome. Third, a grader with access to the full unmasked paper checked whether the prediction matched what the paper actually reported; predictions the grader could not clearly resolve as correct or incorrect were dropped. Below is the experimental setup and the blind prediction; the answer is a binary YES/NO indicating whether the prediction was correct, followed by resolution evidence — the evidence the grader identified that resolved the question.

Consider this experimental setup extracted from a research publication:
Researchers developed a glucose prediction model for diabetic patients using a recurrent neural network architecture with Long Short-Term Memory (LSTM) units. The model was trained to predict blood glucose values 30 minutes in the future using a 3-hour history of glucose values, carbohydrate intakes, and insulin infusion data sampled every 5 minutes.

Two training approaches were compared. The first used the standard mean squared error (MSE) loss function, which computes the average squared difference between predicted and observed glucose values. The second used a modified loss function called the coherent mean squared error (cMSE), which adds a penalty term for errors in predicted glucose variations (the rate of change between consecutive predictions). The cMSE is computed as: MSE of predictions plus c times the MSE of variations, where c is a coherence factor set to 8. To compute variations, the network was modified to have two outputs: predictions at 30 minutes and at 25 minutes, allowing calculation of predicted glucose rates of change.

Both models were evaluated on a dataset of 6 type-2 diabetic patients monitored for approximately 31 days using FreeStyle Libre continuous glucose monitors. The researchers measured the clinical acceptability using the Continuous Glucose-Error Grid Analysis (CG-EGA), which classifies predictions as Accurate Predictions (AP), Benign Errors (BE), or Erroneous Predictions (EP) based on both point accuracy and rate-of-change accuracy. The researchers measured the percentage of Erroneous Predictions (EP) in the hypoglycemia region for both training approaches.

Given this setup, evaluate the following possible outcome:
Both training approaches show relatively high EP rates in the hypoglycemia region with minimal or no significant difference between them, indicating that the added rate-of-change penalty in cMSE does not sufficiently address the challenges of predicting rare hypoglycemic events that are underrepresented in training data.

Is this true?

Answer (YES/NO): NO